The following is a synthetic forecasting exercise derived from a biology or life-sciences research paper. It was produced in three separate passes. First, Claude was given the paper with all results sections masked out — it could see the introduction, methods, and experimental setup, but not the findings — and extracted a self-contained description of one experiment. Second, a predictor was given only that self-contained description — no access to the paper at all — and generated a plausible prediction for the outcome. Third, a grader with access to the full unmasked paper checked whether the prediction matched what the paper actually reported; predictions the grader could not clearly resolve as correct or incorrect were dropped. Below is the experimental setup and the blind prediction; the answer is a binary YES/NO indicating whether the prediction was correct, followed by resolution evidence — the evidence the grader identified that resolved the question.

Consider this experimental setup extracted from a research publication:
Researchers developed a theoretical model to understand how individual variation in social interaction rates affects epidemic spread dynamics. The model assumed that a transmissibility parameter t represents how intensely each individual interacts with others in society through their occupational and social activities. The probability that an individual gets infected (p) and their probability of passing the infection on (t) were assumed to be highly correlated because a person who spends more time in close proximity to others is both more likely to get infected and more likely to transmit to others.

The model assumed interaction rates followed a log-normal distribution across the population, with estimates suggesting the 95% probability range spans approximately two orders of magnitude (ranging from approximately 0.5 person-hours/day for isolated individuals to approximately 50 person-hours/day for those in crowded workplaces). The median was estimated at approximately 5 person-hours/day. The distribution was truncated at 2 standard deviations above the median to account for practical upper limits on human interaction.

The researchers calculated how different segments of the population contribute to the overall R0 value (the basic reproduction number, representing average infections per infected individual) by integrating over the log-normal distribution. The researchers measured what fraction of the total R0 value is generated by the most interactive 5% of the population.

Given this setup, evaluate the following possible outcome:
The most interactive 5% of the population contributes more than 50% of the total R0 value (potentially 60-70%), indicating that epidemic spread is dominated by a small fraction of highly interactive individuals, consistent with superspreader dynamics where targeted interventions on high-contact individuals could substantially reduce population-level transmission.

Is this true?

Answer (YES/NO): NO